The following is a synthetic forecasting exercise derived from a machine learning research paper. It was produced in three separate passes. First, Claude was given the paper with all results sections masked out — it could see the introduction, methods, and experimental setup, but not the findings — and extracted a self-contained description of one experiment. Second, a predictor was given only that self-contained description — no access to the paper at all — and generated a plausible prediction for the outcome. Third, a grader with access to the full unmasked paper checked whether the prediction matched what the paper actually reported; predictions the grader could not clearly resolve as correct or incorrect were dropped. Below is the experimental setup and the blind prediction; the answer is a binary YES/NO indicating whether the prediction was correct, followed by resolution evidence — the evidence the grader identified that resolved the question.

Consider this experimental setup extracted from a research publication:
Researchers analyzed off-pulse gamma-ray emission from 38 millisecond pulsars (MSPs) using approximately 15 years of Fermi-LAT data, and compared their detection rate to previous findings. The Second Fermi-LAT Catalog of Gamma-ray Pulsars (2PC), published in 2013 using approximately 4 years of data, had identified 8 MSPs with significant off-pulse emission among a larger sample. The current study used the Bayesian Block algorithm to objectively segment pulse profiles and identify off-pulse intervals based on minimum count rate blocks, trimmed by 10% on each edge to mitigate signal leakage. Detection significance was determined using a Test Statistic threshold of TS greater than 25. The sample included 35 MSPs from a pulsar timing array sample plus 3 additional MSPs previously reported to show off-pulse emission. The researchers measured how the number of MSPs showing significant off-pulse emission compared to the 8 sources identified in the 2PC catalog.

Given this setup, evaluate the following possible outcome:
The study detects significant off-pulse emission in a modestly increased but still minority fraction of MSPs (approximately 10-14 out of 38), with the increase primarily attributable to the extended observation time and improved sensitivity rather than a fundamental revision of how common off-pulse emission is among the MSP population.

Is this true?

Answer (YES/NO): NO